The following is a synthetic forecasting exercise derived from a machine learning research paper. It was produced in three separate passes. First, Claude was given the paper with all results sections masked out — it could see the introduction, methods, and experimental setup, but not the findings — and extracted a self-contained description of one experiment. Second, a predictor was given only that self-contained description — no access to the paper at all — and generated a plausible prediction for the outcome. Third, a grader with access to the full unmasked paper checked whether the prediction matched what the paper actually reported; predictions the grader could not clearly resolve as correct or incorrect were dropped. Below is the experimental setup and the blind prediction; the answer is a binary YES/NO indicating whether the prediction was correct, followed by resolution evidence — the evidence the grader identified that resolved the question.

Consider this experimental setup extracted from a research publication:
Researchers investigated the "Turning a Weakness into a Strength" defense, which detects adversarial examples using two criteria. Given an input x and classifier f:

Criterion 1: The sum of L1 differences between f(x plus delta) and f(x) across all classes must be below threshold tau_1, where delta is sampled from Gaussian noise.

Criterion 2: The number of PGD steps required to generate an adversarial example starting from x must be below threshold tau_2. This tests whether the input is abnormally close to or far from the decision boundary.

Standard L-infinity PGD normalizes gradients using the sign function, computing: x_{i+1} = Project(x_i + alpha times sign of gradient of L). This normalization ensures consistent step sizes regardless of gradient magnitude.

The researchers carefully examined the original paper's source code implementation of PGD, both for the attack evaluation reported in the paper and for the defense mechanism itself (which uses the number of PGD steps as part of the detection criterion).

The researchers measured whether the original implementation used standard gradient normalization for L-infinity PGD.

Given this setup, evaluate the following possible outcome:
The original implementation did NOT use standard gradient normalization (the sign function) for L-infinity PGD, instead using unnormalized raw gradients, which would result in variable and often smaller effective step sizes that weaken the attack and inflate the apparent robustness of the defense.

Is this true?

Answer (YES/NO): YES